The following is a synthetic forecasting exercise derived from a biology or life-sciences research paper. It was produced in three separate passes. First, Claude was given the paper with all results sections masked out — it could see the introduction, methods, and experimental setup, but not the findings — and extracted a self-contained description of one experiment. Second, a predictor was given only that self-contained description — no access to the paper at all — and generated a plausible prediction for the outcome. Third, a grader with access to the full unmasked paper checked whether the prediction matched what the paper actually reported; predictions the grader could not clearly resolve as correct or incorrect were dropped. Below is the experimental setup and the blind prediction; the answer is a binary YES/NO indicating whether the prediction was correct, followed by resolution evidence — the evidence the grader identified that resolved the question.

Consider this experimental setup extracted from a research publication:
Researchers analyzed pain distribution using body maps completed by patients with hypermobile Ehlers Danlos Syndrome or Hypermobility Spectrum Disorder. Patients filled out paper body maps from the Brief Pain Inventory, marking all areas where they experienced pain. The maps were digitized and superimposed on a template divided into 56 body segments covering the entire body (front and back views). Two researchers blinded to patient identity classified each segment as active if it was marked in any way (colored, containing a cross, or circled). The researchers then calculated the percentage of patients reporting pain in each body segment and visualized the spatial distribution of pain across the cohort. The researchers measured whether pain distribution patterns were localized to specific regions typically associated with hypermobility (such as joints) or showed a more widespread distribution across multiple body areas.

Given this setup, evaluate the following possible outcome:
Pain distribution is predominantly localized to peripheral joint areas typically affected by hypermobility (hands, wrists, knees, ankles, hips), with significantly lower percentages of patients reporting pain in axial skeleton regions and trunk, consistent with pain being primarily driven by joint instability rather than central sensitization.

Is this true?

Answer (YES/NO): NO